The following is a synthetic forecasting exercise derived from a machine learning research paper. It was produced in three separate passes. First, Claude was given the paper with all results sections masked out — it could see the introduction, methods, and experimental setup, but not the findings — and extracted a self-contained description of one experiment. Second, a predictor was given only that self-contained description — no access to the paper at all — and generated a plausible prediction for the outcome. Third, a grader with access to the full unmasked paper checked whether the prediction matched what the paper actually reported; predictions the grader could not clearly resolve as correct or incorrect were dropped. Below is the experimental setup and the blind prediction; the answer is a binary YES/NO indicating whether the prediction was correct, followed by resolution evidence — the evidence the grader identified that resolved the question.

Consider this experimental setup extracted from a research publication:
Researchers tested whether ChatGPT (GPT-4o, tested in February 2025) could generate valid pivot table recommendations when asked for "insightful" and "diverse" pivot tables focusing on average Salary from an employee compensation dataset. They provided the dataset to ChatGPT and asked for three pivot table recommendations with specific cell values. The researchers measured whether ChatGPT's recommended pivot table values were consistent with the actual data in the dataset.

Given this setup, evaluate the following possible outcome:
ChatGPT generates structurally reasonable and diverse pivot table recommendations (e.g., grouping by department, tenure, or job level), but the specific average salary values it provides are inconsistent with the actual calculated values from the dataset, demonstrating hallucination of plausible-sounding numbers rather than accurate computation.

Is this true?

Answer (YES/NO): YES